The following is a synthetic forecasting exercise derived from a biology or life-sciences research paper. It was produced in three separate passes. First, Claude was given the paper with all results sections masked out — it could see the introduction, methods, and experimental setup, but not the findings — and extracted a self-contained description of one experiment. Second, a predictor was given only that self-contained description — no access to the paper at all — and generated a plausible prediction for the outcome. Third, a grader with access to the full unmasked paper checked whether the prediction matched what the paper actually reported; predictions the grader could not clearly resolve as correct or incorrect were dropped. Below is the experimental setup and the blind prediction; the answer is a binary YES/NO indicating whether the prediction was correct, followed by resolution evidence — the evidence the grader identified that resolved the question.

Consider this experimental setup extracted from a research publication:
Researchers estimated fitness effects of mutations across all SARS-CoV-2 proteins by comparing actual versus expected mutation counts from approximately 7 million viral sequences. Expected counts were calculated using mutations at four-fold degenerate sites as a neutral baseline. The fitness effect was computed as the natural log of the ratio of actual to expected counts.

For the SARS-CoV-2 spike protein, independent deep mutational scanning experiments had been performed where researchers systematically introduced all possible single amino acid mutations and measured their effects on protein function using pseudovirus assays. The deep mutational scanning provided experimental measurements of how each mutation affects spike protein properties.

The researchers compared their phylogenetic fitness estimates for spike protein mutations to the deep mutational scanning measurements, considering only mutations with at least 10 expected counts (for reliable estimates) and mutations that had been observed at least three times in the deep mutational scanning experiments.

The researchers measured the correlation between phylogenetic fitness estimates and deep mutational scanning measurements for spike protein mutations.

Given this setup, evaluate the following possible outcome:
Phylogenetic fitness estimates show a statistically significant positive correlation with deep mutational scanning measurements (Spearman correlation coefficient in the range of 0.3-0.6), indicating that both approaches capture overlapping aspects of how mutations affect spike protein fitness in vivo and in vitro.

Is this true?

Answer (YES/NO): NO